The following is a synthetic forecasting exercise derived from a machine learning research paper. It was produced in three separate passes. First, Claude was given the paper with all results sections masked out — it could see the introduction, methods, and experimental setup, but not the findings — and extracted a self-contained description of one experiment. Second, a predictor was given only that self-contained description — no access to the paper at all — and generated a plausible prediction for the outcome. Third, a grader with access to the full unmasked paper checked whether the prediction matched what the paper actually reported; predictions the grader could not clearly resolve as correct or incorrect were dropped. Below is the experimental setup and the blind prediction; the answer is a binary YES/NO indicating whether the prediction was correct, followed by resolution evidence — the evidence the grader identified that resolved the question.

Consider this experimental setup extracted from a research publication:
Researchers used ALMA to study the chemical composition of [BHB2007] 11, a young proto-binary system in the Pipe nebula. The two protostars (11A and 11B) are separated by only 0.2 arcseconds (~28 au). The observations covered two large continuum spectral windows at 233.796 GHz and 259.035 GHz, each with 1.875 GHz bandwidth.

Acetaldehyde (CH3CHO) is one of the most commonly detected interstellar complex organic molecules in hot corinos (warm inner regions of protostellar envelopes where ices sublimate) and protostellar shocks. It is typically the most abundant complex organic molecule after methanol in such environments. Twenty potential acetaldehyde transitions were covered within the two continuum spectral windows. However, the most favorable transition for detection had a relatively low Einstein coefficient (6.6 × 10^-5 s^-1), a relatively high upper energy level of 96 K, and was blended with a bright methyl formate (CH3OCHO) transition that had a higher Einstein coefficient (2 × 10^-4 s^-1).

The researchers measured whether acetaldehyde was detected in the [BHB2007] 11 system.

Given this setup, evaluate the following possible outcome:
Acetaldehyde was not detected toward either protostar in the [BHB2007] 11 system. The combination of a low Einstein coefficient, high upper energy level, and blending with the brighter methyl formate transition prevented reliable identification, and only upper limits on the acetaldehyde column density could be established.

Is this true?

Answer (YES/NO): YES